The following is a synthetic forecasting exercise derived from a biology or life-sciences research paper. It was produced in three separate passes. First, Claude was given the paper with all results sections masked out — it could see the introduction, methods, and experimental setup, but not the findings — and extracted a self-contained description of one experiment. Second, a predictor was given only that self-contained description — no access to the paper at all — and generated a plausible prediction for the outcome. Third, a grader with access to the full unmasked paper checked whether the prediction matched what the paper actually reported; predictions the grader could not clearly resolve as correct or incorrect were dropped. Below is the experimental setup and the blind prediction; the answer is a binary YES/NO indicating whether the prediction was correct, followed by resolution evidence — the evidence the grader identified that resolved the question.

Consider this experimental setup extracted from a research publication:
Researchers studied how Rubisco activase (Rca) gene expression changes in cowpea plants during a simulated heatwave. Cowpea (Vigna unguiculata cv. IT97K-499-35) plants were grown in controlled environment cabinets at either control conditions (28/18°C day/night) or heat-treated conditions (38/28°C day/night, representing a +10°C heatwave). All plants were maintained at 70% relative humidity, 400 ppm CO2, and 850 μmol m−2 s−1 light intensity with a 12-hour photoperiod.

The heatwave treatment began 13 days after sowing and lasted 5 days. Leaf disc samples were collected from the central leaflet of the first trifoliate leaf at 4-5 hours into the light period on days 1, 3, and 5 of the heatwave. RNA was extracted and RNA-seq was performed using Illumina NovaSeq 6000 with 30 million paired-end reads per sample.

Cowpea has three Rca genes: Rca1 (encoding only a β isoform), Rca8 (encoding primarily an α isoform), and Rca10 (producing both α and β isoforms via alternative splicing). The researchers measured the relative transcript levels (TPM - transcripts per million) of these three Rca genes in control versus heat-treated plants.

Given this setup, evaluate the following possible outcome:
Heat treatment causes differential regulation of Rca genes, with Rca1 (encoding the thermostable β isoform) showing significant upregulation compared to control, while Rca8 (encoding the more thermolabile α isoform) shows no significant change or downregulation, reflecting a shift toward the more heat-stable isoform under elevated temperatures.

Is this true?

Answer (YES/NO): NO